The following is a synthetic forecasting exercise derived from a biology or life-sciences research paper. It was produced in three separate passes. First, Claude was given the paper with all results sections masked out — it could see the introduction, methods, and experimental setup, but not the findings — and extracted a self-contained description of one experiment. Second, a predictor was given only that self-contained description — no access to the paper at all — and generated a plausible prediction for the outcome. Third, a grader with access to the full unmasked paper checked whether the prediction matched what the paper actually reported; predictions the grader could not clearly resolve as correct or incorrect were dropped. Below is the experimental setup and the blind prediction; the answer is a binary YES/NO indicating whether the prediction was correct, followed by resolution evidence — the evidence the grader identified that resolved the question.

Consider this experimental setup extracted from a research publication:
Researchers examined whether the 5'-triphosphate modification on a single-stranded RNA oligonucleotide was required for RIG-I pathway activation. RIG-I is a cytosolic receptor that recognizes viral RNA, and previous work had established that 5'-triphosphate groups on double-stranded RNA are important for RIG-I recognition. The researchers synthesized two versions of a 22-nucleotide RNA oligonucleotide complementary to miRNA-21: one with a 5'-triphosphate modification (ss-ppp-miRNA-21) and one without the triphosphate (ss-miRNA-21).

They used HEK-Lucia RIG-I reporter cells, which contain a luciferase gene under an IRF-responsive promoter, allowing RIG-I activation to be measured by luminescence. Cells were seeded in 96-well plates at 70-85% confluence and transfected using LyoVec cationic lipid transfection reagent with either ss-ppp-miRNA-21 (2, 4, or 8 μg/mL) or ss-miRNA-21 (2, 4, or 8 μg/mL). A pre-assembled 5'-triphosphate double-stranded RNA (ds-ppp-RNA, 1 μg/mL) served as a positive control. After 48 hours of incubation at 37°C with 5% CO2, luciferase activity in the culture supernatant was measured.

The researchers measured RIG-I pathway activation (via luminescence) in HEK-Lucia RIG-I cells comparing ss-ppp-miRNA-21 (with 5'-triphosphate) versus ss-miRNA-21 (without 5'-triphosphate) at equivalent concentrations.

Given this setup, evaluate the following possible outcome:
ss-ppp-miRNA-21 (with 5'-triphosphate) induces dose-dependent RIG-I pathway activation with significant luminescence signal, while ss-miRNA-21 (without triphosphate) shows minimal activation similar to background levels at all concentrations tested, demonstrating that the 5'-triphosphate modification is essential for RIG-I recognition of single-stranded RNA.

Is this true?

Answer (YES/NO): NO